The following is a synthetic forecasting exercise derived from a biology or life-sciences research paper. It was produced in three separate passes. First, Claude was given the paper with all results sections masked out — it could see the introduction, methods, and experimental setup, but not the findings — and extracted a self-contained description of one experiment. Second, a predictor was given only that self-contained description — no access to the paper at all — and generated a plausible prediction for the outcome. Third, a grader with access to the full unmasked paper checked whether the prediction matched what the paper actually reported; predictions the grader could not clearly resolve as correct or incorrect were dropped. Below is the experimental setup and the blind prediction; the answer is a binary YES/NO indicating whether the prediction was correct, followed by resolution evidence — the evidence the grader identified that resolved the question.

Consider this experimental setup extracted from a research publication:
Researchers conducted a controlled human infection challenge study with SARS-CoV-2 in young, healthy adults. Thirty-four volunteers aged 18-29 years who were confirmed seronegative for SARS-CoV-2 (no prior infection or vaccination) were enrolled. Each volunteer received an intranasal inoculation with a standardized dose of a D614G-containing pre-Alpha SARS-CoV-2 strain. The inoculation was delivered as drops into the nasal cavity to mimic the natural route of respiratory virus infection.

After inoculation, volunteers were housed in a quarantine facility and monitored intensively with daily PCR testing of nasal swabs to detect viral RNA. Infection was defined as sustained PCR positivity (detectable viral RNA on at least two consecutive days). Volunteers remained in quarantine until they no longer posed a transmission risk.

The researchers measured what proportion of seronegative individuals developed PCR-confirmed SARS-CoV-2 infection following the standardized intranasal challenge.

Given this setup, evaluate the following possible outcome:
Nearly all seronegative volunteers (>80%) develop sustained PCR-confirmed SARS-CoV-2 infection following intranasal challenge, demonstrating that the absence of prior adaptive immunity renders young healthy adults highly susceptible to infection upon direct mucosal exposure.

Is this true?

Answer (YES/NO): NO